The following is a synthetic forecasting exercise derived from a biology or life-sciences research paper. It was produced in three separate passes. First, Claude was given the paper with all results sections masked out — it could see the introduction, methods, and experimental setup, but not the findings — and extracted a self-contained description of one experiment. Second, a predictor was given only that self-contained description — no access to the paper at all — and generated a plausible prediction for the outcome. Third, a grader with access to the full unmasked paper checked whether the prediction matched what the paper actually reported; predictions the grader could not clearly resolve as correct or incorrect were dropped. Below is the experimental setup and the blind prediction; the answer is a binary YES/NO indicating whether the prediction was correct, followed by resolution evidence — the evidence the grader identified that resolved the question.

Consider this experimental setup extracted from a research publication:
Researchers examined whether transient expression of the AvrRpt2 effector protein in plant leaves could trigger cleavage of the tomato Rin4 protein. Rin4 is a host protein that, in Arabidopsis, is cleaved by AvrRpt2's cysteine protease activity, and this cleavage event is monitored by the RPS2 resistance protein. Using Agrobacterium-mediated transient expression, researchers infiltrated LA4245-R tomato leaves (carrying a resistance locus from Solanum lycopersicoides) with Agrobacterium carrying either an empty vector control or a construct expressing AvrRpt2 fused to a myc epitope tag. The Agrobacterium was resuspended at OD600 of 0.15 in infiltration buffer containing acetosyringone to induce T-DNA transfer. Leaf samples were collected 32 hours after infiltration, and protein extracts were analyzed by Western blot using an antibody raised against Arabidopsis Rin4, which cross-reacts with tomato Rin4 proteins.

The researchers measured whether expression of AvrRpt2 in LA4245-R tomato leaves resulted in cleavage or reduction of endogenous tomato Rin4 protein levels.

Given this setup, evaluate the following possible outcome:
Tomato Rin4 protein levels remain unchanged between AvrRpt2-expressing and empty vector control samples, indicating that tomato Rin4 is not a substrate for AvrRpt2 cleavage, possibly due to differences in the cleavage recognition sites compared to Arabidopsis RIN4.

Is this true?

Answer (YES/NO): NO